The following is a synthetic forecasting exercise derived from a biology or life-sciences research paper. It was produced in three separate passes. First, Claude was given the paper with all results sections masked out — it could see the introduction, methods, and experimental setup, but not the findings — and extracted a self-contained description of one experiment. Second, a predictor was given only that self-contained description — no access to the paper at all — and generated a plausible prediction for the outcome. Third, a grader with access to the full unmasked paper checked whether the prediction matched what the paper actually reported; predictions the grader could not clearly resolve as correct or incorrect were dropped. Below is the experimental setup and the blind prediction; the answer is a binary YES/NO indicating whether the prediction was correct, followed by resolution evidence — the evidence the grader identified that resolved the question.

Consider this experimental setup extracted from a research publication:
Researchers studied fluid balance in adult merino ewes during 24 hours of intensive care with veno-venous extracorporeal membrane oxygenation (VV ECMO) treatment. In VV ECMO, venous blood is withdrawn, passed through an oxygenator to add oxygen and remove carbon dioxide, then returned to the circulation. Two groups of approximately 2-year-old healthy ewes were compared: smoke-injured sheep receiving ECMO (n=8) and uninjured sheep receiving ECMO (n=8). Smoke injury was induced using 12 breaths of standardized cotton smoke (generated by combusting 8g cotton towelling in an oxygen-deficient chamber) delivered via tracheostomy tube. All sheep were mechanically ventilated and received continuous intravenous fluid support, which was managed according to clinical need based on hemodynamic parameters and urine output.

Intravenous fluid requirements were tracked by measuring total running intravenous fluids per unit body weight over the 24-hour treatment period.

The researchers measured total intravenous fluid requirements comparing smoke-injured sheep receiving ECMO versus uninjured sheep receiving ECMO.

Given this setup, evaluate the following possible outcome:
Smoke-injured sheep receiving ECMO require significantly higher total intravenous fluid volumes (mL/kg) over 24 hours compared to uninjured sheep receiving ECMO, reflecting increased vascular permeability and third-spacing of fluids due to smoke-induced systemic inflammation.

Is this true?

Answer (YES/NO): YES